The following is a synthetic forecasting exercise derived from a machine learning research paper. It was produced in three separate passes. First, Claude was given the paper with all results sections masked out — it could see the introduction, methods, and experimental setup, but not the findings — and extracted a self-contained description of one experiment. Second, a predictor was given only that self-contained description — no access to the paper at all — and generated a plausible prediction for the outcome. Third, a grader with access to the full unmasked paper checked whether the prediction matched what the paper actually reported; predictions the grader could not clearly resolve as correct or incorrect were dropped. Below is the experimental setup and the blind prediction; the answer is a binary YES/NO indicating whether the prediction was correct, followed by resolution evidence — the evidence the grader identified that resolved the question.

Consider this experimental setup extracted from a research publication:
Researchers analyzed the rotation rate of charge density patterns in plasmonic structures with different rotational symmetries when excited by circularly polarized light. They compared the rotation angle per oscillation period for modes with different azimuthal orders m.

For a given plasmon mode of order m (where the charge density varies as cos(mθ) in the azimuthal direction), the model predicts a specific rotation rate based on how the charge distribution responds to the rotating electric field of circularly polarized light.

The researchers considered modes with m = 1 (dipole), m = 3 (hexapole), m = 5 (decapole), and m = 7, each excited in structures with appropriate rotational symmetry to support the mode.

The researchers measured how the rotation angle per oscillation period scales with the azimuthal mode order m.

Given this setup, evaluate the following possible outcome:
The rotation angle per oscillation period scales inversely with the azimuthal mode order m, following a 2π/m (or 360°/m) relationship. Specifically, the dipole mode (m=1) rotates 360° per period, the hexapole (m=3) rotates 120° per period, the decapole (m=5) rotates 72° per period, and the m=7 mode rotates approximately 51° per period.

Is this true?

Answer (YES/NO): YES